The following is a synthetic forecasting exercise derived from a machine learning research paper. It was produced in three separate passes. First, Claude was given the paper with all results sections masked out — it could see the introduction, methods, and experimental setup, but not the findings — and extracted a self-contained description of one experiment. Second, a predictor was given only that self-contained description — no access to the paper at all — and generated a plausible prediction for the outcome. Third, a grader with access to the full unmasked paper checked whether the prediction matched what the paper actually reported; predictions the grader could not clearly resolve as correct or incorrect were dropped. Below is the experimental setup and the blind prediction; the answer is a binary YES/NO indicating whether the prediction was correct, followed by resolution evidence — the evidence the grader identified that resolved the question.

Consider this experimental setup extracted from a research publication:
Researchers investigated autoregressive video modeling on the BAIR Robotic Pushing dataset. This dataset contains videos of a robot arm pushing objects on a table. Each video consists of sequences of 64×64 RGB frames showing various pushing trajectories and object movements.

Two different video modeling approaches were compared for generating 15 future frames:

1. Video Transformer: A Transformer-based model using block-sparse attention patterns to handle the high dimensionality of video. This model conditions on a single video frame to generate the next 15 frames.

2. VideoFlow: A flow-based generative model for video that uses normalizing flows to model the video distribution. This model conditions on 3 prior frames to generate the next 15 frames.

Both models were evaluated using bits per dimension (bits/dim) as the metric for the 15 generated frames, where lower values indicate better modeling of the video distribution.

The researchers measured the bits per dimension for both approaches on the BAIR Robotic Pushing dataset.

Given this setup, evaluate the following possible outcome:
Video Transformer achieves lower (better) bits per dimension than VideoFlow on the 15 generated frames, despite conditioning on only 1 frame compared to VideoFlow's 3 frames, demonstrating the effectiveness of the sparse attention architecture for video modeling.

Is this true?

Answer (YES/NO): YES